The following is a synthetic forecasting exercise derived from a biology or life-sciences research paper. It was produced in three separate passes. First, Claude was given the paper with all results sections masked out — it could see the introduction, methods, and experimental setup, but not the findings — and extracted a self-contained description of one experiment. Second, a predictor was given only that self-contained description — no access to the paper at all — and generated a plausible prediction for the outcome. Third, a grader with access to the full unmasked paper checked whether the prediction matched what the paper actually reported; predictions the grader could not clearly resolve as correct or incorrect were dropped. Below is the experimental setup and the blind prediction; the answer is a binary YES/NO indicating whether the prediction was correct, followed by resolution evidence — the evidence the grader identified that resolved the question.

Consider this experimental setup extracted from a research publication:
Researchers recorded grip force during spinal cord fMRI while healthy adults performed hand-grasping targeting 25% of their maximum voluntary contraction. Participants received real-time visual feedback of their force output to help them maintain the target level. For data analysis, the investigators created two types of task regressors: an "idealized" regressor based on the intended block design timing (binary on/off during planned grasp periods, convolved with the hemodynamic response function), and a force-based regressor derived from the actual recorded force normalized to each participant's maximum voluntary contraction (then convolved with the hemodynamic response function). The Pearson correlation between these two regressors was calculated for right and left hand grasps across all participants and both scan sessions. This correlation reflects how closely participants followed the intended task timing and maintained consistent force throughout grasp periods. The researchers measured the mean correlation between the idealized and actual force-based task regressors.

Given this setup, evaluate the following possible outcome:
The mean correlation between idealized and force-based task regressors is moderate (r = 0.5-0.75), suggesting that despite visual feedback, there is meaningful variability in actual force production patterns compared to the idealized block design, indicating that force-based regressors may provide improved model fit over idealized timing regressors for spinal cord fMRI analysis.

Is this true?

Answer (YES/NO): NO